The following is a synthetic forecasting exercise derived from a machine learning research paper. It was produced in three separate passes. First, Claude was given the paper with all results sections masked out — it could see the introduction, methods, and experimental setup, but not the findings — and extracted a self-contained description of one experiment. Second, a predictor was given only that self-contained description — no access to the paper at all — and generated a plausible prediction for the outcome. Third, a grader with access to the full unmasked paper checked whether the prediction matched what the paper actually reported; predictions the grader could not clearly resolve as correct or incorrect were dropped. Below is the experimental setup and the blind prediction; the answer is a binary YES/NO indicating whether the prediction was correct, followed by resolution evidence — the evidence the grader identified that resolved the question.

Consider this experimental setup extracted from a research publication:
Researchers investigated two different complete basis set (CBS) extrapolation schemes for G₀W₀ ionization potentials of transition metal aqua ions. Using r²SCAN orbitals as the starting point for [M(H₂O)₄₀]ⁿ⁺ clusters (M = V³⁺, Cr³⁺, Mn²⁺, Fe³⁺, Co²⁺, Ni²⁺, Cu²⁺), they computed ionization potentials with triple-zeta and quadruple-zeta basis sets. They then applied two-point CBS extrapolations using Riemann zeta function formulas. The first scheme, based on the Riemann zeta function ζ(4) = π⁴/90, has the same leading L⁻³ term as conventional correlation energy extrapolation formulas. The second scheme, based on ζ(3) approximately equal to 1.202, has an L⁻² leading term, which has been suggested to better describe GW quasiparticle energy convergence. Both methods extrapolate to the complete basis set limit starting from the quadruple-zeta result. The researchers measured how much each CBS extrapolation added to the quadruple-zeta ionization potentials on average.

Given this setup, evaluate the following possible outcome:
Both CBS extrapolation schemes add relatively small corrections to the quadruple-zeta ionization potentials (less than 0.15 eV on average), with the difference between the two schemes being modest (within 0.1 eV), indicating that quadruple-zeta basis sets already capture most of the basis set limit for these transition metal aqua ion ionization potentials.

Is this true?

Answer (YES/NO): NO